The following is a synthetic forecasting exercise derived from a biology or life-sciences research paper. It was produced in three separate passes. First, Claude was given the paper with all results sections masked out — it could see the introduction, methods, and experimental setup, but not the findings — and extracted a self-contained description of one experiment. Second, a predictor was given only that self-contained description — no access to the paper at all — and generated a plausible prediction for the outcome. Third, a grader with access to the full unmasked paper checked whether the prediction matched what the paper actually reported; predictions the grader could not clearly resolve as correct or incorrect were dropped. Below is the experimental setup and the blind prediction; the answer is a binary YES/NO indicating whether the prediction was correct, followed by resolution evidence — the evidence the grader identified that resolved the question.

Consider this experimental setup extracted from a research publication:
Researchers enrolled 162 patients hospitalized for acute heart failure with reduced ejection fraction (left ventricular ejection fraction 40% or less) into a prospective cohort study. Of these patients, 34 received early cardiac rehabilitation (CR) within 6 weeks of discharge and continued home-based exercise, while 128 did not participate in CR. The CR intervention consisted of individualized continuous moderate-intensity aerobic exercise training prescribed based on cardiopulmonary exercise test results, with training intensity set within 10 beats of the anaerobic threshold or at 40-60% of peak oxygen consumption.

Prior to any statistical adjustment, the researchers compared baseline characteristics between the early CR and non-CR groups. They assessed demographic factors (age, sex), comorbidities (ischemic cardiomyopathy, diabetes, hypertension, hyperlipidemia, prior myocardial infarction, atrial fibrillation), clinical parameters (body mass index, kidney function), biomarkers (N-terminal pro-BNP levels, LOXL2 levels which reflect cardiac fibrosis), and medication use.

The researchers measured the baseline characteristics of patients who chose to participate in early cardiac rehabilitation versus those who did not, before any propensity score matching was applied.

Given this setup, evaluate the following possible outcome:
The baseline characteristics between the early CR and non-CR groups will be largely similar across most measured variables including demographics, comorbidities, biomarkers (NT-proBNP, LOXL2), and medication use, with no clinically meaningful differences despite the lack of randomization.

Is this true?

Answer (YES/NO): NO